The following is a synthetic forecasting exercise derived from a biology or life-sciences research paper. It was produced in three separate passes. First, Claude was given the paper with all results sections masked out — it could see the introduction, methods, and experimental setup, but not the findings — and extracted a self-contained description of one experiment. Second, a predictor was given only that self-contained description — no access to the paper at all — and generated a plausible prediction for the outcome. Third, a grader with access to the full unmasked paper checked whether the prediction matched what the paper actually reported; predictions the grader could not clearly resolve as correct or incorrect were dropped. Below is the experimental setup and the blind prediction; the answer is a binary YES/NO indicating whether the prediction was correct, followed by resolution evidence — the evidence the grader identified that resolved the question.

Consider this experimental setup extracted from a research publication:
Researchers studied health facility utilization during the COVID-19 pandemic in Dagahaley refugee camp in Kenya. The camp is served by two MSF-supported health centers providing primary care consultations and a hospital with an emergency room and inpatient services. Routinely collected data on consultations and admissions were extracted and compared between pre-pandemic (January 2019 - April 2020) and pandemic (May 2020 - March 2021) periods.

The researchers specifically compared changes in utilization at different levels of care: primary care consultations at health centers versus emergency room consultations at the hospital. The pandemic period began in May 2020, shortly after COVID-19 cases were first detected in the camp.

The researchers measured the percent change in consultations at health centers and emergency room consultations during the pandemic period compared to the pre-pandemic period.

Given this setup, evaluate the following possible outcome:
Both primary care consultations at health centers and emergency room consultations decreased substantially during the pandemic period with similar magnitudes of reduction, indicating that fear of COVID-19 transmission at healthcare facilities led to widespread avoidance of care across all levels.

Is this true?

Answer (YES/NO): NO